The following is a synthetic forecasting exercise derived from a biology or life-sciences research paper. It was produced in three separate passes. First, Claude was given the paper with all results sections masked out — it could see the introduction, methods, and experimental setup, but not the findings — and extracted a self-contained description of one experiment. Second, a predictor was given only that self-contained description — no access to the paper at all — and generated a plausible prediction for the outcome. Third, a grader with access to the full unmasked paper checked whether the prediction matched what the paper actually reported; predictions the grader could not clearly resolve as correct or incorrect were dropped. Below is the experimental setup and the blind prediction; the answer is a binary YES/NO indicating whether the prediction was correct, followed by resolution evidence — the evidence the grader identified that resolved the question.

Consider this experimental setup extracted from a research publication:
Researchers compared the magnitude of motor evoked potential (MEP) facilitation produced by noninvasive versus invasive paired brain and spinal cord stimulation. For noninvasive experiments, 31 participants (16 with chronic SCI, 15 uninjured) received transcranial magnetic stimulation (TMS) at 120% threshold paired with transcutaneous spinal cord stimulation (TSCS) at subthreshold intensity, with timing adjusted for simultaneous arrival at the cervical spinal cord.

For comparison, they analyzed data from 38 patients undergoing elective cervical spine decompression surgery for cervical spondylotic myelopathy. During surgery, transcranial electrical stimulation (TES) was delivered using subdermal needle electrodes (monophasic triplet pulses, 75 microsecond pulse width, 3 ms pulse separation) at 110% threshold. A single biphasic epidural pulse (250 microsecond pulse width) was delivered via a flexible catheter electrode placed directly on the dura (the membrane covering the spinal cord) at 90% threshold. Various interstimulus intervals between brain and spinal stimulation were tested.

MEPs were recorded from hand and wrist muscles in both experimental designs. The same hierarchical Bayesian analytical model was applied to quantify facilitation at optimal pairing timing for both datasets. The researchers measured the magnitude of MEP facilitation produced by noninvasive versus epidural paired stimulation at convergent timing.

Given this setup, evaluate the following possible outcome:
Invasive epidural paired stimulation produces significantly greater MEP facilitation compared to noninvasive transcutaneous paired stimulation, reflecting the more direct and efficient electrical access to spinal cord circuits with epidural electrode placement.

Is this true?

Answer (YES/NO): YES